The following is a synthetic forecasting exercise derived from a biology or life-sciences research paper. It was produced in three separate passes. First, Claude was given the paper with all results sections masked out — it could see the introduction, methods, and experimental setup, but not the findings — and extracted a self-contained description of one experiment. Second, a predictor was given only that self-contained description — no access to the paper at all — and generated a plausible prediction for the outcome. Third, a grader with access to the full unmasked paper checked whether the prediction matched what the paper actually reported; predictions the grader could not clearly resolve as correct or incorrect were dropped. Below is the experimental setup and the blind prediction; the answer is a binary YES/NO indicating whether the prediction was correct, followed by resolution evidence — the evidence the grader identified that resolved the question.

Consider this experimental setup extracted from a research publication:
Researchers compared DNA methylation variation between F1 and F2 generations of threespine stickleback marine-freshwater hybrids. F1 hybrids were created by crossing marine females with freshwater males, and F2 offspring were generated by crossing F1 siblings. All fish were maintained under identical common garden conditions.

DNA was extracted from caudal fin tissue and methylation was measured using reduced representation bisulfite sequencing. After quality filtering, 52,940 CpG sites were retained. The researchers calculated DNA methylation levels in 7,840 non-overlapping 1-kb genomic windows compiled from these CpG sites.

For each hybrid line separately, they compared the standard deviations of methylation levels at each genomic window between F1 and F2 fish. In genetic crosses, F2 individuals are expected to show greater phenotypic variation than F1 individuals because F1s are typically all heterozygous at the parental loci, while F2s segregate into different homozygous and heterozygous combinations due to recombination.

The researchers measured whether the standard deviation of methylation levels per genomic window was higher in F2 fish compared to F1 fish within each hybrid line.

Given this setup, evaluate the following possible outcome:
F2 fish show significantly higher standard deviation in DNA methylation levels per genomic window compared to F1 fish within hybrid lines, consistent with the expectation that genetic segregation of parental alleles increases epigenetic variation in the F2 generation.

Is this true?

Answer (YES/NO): NO